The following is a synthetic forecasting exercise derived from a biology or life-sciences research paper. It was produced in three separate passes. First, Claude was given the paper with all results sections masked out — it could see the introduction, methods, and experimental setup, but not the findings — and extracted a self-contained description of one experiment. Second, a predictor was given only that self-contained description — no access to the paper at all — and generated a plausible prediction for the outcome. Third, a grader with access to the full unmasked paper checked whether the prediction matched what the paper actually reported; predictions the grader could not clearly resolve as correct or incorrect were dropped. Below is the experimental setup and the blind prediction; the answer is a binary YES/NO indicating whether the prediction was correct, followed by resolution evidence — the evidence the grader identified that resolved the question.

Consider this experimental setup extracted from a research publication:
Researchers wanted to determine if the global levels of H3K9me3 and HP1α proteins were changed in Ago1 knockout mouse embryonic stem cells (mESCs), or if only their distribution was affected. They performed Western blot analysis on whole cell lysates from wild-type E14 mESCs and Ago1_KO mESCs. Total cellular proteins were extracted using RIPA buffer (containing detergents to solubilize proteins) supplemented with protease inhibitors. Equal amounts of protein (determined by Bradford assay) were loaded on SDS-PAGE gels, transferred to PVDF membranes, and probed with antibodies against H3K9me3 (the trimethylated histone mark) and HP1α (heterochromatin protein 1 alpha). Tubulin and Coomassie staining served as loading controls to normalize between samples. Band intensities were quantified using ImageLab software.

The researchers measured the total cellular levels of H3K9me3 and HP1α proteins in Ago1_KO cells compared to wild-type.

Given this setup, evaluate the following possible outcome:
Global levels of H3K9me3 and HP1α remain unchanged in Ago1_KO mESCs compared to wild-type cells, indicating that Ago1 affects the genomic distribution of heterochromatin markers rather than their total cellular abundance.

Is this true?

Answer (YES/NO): NO